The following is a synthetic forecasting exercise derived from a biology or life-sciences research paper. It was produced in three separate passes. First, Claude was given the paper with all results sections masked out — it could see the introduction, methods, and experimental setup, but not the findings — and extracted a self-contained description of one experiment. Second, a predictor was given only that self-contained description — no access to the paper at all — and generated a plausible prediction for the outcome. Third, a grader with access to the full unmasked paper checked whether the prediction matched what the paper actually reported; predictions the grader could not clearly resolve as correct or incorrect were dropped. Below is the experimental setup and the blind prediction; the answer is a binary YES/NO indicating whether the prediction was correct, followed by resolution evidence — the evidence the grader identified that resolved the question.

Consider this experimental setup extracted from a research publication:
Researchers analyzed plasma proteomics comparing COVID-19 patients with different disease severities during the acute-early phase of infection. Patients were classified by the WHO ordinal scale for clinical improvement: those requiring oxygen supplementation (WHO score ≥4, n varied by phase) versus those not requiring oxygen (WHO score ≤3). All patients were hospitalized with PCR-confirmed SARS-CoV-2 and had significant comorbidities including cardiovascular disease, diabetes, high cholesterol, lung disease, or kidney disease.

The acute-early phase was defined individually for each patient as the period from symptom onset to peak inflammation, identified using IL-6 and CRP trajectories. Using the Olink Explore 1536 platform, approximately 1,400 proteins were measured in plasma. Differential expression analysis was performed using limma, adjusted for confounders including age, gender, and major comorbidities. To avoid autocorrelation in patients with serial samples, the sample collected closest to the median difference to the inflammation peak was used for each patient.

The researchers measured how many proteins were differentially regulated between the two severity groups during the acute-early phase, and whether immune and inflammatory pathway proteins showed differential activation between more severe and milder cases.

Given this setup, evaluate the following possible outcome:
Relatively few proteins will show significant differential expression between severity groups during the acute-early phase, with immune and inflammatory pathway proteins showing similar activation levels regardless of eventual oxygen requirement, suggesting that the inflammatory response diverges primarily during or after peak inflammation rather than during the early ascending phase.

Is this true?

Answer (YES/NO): NO